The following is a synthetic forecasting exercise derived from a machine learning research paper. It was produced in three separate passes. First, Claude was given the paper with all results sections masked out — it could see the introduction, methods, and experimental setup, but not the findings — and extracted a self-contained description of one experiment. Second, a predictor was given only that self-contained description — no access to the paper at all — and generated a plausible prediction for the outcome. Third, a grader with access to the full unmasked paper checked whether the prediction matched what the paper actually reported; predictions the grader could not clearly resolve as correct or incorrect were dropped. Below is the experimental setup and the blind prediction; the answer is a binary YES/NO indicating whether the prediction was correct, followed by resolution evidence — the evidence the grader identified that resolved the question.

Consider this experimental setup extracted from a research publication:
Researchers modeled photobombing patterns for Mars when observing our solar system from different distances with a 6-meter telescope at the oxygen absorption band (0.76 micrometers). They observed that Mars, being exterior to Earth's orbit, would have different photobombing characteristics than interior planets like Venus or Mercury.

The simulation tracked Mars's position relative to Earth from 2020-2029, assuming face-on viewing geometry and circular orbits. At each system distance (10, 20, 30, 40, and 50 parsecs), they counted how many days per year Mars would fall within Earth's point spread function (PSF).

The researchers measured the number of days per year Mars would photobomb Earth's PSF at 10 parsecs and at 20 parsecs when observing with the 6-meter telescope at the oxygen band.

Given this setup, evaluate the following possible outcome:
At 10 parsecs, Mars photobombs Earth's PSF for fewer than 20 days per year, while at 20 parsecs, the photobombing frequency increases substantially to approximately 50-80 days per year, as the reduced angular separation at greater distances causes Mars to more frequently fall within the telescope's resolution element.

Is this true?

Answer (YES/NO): NO